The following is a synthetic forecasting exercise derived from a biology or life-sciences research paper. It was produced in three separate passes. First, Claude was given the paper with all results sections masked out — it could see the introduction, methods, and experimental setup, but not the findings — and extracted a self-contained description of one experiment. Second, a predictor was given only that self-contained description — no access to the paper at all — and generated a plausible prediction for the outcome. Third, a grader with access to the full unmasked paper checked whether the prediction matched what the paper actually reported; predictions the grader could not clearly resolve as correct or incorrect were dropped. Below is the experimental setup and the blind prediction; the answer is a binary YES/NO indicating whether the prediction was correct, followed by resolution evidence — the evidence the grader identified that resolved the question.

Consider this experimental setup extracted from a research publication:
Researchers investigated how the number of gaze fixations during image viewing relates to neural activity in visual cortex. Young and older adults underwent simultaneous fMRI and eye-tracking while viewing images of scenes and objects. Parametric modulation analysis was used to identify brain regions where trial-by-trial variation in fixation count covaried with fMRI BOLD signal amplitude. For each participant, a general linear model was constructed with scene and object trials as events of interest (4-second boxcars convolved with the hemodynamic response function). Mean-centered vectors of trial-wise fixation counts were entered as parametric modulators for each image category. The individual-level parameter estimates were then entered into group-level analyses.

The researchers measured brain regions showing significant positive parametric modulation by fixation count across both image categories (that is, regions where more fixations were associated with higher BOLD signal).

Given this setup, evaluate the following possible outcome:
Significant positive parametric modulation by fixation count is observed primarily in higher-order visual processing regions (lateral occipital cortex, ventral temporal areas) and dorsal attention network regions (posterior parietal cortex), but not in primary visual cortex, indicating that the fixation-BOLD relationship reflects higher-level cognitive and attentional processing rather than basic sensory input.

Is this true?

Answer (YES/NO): NO